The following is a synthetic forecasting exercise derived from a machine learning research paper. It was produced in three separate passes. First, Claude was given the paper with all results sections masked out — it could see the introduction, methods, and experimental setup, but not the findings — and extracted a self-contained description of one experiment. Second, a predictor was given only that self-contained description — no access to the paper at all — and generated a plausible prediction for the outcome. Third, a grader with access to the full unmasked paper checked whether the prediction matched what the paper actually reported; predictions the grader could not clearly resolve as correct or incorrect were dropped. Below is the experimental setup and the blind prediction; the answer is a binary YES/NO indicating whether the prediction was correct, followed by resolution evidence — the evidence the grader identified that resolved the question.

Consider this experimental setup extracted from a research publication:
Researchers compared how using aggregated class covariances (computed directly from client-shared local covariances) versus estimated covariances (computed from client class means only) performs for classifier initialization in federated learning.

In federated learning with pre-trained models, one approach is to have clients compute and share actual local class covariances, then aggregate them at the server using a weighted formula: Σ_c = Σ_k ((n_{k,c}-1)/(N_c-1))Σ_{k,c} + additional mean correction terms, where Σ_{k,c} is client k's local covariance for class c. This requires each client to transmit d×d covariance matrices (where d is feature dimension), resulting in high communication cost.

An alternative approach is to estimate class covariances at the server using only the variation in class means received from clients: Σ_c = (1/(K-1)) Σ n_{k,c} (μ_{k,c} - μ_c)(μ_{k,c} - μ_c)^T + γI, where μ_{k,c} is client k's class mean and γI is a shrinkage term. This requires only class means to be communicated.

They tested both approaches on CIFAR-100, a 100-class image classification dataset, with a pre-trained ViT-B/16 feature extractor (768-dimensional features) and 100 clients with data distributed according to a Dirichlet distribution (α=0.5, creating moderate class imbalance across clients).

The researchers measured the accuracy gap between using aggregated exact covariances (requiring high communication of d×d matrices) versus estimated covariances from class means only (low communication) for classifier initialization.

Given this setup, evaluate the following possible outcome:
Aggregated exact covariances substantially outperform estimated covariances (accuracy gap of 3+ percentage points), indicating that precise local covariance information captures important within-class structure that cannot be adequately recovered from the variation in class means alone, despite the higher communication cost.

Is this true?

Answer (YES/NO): NO